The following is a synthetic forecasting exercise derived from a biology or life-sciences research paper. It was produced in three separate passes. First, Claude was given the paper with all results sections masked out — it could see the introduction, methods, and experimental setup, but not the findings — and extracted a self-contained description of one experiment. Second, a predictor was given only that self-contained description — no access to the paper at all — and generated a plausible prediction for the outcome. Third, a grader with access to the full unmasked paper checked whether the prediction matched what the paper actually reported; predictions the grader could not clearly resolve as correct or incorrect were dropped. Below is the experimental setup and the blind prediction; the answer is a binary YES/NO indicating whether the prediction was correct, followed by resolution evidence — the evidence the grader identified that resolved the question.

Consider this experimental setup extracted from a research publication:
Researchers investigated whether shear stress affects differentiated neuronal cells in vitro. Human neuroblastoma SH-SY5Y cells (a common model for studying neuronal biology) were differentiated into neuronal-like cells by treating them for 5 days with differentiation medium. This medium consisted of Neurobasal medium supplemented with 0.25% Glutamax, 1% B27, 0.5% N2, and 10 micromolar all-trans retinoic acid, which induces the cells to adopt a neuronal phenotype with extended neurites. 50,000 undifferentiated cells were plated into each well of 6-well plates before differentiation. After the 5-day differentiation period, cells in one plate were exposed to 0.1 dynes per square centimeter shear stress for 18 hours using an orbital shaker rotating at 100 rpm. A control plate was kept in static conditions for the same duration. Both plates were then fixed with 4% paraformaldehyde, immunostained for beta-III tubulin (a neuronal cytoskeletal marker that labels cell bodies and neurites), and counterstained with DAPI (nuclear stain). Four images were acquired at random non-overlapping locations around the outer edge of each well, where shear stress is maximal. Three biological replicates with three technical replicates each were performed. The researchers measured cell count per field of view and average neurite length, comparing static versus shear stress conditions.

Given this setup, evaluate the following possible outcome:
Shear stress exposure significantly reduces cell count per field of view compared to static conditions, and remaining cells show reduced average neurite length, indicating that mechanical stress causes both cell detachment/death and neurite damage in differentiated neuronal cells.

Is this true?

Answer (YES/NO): YES